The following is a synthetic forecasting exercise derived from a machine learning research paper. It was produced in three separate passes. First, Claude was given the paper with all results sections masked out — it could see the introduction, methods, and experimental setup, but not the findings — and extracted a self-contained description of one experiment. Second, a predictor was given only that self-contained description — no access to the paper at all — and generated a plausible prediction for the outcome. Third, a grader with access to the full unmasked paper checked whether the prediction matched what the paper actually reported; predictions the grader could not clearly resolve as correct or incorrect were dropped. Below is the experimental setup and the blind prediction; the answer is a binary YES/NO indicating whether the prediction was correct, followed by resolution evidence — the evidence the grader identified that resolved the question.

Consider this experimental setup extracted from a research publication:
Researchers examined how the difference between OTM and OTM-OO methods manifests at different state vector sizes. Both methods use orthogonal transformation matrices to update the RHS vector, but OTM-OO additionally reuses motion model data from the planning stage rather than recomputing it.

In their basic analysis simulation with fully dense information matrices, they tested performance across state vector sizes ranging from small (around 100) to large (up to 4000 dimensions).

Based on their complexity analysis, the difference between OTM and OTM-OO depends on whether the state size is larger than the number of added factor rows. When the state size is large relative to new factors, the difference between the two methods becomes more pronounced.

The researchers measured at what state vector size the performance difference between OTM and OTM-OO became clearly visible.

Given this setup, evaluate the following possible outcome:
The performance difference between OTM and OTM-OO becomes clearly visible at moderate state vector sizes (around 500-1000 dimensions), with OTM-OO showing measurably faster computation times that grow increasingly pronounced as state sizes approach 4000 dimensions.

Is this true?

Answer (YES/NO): NO